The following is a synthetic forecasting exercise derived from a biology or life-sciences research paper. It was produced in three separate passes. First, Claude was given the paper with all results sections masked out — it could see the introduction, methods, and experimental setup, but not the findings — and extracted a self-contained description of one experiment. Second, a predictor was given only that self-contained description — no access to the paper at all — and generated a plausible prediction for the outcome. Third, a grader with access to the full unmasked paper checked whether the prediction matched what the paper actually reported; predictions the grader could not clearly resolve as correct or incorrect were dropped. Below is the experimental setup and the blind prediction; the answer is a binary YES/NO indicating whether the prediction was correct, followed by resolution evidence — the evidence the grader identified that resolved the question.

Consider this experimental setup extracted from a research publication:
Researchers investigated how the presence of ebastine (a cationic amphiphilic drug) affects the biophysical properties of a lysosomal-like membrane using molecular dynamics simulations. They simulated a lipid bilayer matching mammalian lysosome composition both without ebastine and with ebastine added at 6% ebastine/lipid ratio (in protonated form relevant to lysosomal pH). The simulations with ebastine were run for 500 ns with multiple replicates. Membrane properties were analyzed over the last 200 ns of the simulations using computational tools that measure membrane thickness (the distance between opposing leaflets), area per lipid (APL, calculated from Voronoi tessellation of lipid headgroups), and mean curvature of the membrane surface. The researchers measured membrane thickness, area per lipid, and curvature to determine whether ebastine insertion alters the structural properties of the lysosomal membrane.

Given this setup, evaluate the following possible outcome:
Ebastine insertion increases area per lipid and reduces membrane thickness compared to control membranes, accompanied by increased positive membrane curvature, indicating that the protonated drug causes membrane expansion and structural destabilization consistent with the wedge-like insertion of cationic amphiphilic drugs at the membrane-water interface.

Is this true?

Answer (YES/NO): NO